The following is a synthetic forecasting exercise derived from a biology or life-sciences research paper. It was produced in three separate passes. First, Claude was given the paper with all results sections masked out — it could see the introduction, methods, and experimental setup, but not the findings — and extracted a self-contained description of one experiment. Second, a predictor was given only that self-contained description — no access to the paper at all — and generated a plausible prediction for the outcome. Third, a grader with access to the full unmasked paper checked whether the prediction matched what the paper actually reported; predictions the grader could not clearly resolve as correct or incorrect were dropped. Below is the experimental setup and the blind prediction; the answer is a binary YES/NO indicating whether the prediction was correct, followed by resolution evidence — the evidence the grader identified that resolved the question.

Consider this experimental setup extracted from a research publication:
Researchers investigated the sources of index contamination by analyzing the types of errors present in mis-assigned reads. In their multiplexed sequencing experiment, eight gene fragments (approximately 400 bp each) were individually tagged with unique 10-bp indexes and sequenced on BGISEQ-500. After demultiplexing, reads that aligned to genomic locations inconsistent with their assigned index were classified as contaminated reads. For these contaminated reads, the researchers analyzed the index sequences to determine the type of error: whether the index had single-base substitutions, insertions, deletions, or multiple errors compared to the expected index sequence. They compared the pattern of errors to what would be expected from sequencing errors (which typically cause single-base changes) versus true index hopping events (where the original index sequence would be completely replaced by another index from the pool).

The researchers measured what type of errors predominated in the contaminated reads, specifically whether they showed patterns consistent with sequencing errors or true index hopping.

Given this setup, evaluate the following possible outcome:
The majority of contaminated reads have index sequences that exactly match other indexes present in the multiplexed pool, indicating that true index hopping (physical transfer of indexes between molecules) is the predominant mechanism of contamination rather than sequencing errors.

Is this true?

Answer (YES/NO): NO